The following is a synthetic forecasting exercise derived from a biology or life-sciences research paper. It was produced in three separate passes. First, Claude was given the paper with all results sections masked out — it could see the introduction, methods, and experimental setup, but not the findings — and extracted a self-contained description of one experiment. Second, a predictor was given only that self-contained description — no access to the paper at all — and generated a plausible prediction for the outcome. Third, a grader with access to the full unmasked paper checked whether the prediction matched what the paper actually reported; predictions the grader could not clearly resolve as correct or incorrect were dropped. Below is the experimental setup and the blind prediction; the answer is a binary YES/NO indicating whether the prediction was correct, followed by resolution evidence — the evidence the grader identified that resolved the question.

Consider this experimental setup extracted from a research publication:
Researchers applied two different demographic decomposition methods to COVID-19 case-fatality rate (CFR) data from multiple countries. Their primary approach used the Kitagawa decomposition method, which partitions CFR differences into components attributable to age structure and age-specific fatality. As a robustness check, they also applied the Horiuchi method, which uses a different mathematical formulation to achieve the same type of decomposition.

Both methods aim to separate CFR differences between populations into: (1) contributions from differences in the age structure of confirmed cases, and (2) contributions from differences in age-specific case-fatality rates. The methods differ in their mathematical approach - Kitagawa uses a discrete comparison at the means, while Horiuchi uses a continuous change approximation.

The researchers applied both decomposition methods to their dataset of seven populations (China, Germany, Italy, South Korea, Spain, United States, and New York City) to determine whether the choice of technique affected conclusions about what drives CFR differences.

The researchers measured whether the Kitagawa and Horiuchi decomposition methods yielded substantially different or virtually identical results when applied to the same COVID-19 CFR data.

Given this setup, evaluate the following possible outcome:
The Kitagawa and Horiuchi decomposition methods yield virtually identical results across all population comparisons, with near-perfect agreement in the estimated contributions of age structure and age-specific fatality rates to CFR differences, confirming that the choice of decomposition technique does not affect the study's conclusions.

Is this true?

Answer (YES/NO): YES